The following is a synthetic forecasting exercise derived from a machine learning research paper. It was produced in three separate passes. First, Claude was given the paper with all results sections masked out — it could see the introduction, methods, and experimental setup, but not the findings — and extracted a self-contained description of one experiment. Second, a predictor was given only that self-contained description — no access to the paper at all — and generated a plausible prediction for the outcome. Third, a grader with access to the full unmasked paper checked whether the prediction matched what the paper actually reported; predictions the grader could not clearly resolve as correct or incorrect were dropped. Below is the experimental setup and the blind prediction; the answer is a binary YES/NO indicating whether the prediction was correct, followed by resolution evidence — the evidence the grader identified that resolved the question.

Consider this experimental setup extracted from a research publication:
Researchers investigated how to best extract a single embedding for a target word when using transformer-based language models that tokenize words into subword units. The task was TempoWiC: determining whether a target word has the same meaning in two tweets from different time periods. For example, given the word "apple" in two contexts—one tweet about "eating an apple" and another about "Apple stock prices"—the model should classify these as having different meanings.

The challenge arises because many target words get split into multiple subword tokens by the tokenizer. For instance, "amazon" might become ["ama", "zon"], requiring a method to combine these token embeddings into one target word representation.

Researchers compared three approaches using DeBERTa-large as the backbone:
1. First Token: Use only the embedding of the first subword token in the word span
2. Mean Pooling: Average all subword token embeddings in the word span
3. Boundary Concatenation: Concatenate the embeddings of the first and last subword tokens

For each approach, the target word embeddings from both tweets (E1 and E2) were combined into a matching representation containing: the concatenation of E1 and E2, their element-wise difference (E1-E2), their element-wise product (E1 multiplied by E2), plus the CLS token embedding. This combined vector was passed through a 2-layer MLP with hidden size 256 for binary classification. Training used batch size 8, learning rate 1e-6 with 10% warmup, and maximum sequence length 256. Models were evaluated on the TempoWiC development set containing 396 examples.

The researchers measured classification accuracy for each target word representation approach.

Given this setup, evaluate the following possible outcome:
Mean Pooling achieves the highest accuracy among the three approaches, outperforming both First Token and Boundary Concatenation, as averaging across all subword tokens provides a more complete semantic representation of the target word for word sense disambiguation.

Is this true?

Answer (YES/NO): NO